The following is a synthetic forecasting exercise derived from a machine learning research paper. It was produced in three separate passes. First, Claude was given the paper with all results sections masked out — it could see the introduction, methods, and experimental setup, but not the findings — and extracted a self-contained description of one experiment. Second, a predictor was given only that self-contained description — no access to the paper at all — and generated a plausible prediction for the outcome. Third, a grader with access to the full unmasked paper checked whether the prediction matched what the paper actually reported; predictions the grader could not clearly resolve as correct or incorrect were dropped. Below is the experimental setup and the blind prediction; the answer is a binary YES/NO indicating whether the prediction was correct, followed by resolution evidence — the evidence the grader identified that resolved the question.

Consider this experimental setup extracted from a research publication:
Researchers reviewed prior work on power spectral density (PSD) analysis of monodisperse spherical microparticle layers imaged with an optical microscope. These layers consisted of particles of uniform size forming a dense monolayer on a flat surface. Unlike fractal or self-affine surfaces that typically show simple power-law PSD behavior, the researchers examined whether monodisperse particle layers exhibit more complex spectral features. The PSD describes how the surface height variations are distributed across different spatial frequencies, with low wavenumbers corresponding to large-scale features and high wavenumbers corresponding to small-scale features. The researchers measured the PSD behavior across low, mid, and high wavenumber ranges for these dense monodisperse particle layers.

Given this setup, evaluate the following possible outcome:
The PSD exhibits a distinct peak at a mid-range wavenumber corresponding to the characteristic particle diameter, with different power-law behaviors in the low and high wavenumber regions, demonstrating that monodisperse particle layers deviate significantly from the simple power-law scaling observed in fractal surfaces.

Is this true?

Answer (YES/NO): NO